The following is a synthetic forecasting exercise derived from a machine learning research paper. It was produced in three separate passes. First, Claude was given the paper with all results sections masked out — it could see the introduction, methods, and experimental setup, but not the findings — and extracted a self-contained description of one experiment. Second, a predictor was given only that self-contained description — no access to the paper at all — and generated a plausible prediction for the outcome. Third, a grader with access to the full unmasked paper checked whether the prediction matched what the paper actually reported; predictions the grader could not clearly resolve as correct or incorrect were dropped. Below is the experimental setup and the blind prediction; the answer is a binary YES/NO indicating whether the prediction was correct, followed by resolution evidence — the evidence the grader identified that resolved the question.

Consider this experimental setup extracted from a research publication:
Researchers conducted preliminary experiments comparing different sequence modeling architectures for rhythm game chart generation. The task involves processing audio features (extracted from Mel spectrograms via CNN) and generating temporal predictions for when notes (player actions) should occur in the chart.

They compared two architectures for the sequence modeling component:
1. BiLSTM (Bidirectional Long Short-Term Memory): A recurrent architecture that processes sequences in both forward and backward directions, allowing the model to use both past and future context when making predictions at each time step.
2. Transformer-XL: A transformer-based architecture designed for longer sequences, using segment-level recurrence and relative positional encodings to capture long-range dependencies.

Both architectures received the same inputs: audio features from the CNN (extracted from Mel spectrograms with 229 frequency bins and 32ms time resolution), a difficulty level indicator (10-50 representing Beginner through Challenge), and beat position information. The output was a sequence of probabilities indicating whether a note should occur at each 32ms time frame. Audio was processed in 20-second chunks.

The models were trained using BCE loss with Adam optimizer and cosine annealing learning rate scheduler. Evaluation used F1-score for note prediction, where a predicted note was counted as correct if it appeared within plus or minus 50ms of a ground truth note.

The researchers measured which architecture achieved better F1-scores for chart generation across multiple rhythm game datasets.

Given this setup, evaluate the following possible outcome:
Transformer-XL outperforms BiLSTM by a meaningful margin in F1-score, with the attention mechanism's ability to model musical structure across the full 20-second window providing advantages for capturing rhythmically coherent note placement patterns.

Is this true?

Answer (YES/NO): NO